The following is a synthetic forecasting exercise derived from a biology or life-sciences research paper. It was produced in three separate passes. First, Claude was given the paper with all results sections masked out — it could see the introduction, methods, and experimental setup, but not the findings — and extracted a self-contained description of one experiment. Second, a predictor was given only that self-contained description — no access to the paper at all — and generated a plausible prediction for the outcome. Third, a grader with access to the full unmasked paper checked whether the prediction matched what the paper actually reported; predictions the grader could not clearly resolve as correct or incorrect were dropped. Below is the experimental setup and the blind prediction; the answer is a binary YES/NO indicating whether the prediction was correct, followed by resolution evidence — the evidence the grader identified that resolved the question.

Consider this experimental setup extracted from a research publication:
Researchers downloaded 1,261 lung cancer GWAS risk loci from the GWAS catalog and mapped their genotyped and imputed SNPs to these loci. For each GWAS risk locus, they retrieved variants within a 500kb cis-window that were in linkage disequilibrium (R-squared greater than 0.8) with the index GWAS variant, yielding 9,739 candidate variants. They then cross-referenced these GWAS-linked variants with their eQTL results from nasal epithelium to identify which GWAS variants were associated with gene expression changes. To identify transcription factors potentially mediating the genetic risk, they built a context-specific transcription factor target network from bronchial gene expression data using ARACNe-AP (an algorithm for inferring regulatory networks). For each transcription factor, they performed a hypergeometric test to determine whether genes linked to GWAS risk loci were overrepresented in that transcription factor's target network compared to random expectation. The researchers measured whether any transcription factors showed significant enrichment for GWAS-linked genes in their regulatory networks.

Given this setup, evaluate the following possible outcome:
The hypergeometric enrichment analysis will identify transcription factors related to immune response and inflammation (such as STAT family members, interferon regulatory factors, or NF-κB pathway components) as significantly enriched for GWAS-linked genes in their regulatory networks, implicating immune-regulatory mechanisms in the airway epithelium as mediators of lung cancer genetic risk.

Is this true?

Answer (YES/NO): YES